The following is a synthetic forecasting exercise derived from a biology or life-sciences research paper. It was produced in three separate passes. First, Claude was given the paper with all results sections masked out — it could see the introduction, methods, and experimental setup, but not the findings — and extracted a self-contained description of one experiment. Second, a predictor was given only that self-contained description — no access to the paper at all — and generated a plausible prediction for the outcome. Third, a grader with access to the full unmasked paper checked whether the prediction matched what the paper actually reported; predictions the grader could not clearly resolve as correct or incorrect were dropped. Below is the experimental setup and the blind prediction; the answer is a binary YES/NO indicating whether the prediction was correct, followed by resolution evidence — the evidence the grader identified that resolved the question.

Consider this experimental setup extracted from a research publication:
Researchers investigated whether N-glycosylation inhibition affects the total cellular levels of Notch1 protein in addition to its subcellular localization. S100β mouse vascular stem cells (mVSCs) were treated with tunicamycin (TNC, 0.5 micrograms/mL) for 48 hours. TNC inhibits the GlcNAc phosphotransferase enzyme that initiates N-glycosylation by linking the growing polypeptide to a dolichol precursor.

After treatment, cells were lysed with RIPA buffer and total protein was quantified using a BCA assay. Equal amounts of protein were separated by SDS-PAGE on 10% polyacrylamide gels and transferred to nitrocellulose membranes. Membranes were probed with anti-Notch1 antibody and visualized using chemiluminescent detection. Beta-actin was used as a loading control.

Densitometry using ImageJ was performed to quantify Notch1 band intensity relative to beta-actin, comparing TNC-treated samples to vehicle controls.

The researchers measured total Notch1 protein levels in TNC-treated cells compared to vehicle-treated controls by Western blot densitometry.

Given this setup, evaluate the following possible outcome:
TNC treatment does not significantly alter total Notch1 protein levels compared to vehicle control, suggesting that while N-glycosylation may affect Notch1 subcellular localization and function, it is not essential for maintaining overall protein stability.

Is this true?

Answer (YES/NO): YES